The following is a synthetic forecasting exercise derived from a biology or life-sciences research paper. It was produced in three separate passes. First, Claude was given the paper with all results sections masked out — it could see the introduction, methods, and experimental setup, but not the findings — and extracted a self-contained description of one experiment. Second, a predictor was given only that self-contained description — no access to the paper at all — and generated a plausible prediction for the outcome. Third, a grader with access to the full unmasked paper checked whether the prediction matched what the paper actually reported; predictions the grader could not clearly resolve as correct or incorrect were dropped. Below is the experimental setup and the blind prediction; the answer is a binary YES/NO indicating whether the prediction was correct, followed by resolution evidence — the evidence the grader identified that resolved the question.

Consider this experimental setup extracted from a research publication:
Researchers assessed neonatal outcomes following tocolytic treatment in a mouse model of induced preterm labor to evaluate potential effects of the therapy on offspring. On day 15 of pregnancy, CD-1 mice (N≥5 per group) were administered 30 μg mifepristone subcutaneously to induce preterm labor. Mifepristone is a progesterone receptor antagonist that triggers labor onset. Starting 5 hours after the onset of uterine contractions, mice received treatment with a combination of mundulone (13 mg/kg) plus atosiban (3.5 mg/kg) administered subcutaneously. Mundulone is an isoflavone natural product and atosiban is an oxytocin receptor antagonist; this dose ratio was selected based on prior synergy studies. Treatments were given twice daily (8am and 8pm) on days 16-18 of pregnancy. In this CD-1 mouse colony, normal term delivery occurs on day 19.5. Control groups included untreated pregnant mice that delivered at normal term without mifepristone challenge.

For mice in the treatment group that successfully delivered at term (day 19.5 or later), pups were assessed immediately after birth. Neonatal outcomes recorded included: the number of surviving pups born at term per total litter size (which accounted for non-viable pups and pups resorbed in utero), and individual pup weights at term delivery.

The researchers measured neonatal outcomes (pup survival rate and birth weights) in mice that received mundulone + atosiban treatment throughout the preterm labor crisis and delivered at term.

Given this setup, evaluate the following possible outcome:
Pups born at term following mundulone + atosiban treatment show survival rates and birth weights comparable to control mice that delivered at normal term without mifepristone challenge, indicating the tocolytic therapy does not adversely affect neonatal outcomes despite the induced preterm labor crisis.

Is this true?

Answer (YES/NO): YES